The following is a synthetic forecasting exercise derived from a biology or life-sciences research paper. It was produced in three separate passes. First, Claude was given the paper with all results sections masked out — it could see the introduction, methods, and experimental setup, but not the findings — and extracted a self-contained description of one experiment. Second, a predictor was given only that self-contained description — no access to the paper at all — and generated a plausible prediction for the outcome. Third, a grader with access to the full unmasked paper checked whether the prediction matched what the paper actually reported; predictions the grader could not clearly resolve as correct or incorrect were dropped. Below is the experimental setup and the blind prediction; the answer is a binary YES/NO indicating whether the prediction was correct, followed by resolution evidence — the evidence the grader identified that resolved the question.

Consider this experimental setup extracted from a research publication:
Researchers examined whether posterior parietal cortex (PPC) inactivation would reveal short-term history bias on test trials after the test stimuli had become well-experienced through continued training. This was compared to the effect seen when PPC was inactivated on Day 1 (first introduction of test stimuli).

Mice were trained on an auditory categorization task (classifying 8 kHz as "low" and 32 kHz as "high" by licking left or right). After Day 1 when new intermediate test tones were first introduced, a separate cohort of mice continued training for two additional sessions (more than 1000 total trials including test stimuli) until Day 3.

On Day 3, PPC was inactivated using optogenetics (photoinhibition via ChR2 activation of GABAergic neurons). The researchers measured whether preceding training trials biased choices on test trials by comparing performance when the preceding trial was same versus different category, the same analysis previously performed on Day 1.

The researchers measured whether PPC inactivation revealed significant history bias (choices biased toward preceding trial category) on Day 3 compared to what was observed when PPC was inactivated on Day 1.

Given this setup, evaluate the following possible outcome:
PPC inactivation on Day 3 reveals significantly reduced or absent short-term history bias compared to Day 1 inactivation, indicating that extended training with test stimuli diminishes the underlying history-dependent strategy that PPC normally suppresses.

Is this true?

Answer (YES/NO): YES